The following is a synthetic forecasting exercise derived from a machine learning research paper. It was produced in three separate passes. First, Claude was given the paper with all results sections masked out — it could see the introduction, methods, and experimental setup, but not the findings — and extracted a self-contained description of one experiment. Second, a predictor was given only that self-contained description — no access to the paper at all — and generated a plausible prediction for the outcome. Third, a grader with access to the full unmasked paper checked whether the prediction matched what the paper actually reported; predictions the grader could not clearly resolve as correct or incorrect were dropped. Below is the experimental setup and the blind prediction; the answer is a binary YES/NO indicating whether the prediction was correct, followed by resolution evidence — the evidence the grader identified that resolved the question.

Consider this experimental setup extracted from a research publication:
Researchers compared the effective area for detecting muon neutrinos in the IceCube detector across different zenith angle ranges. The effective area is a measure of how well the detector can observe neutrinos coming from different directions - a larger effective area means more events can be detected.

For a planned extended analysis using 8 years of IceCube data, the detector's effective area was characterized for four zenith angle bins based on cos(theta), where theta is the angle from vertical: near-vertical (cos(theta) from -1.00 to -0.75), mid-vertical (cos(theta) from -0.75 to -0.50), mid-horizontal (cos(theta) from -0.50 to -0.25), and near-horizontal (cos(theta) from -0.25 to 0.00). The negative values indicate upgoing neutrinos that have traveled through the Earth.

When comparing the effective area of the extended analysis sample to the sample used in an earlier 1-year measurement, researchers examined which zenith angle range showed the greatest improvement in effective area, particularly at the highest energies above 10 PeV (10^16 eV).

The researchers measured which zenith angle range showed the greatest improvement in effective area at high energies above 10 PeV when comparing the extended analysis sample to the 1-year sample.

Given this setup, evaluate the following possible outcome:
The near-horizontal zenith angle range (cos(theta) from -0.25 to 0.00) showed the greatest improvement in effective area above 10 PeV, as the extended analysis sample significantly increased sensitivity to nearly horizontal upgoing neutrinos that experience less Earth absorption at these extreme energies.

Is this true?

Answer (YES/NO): NO